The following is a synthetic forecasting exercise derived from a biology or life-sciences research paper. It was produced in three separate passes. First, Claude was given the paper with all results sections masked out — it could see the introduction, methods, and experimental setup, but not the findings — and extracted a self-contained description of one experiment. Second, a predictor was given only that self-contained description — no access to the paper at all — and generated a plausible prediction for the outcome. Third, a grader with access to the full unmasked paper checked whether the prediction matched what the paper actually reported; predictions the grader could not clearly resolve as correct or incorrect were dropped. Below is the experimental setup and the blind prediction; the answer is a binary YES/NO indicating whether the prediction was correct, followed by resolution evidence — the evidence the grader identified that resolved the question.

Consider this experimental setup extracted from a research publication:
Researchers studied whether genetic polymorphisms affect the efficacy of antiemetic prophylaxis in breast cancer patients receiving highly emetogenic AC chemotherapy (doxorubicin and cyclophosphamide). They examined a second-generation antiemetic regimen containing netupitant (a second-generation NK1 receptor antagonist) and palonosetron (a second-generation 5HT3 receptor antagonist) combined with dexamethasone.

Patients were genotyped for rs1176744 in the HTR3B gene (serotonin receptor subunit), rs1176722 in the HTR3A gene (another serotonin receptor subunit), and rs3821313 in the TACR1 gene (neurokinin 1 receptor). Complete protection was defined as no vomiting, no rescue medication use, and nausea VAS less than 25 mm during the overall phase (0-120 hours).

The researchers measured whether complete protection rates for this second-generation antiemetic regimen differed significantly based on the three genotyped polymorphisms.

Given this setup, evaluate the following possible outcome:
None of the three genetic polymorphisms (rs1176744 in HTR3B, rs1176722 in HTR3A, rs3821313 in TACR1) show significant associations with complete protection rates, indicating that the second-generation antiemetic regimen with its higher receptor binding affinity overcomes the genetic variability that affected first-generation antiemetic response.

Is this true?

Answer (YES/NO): YES